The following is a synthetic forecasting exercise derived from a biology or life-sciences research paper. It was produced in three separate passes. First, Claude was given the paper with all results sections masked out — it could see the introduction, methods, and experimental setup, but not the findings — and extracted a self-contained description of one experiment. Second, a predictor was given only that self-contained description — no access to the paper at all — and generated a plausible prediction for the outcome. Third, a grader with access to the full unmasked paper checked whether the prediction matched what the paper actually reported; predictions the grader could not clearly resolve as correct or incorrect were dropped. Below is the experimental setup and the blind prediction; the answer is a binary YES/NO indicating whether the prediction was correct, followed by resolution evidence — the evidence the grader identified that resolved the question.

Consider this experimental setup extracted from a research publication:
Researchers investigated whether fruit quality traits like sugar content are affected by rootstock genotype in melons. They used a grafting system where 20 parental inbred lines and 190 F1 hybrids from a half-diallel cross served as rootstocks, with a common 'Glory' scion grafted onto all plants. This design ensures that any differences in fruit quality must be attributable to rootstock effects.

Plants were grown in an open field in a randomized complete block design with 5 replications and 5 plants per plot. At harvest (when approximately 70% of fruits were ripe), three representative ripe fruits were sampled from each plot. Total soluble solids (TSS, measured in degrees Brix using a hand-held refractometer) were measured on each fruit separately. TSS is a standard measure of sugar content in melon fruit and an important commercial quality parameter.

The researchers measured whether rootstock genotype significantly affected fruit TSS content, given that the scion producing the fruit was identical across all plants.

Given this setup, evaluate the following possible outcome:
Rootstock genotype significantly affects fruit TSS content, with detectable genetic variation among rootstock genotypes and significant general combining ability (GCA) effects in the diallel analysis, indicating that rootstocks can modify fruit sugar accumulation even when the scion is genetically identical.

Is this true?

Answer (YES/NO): NO